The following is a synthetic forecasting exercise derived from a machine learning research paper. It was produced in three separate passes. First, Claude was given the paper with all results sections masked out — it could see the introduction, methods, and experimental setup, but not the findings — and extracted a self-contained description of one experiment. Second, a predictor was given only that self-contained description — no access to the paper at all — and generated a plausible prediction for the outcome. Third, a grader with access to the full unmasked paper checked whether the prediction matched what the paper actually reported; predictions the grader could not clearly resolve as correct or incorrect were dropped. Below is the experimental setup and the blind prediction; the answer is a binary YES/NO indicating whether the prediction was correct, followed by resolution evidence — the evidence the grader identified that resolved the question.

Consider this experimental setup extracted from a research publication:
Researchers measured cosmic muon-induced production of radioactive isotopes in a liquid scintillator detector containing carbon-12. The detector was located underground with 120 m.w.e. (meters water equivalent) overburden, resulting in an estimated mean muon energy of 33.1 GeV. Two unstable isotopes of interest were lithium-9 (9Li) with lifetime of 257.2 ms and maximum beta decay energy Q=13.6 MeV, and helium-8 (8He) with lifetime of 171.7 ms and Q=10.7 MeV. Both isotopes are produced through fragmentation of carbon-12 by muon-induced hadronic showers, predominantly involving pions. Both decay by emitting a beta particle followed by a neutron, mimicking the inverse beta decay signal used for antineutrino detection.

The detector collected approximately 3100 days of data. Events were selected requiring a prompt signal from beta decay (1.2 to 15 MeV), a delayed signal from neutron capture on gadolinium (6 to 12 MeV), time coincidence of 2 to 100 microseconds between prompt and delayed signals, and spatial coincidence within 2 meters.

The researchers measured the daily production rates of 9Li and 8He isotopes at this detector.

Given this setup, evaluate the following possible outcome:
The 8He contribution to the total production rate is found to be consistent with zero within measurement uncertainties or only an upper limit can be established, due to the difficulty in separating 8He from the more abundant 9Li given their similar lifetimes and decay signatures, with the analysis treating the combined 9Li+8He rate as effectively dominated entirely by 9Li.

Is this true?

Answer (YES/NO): YES